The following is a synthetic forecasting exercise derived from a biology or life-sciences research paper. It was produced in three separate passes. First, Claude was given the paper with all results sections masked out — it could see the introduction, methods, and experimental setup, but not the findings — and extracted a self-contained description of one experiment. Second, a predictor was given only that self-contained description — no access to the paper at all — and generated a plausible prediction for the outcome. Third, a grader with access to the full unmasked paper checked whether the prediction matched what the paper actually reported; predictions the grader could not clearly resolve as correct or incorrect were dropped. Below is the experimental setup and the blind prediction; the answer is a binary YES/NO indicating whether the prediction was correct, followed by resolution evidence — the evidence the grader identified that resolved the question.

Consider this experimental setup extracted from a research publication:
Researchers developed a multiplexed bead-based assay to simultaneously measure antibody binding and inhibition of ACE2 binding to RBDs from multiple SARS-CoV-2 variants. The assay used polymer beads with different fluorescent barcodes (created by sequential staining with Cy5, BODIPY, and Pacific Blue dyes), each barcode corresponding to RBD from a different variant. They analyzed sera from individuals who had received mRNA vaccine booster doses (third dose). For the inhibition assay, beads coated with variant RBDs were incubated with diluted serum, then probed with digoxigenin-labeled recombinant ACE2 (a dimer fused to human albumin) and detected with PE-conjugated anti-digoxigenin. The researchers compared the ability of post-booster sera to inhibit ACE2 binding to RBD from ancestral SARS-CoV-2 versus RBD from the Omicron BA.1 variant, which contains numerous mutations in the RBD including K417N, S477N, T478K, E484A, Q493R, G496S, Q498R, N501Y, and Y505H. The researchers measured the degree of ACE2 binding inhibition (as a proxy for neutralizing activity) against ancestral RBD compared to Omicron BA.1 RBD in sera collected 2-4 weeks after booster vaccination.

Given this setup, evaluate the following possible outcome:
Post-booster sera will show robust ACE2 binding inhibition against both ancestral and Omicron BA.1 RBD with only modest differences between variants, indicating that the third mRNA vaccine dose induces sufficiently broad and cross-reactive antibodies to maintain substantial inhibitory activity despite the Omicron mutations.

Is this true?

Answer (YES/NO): NO